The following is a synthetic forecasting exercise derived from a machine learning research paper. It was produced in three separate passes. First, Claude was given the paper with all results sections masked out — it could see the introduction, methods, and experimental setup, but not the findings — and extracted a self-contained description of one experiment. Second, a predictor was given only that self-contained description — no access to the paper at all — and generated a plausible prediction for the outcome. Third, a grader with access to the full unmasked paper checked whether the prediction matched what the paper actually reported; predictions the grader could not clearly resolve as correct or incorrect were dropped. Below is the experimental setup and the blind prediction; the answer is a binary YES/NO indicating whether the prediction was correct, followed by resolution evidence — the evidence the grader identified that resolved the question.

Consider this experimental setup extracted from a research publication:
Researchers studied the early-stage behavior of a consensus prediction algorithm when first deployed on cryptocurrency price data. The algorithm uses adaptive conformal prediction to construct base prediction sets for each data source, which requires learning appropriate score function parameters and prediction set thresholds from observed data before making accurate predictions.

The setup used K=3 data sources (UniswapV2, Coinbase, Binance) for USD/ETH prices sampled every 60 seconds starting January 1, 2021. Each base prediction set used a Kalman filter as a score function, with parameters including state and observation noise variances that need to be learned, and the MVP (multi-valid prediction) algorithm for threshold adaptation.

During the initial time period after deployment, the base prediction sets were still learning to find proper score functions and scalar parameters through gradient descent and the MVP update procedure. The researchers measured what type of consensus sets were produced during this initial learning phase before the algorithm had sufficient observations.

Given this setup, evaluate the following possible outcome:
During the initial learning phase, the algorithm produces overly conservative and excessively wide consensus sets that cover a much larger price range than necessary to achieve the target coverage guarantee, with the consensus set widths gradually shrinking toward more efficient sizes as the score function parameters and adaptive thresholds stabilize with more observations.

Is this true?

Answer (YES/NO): NO